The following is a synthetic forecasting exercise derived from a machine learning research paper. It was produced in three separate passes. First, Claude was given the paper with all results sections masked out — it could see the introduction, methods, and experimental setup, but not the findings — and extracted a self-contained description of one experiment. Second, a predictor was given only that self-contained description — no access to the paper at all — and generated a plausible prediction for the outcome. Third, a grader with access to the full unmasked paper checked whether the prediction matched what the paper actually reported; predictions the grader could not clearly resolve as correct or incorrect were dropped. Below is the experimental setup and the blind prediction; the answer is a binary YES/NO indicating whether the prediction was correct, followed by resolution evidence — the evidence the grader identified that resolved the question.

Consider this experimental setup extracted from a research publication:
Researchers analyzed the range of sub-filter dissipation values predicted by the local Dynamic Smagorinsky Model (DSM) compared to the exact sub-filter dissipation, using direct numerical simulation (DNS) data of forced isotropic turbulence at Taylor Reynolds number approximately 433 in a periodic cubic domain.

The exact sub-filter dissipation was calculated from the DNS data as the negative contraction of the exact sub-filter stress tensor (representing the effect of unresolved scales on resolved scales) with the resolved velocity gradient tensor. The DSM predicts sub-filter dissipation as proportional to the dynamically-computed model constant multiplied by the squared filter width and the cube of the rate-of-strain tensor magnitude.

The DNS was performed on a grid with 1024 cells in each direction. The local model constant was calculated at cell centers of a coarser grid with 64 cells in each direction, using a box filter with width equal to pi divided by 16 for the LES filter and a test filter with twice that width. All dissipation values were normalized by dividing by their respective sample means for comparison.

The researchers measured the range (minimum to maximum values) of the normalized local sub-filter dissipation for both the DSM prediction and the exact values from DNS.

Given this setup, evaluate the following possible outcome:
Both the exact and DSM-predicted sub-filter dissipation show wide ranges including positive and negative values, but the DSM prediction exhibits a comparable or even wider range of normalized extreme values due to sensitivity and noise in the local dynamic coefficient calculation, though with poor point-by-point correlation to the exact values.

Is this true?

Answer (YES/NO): NO